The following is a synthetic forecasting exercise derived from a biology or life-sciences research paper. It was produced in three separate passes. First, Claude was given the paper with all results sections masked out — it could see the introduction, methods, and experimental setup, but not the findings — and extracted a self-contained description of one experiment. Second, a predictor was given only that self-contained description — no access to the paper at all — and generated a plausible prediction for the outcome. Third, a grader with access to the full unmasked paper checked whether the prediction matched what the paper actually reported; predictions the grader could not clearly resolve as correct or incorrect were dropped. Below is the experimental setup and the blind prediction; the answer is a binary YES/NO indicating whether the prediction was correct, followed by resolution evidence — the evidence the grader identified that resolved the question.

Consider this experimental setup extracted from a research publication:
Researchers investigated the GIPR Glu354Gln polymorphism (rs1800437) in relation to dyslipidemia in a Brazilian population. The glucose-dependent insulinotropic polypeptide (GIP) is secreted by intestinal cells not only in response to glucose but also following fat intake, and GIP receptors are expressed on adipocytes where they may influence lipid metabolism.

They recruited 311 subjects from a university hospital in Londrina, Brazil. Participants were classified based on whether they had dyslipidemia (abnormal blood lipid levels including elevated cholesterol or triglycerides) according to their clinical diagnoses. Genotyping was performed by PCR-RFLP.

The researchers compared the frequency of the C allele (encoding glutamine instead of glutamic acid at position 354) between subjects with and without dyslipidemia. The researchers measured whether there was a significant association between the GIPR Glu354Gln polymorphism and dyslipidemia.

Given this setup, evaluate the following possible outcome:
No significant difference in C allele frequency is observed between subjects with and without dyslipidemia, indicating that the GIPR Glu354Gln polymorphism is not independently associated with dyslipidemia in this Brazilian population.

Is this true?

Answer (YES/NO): NO